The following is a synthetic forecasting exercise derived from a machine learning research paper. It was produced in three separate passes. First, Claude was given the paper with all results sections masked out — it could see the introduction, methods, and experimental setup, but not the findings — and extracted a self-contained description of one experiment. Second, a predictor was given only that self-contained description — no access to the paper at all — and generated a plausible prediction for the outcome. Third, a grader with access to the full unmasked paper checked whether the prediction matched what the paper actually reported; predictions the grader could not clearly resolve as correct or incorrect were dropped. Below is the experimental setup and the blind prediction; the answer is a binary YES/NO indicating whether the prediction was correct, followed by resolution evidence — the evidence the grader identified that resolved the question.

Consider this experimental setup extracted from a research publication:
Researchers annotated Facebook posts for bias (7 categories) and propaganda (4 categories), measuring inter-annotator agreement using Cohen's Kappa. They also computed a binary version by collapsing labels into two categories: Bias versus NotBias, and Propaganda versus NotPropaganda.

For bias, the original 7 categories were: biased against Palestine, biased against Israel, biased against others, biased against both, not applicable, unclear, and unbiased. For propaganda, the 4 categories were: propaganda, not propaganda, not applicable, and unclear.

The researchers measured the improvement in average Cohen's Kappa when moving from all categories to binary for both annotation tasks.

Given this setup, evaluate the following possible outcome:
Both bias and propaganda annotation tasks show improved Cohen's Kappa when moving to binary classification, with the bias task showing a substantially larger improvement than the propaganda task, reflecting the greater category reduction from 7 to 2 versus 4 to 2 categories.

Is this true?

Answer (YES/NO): NO